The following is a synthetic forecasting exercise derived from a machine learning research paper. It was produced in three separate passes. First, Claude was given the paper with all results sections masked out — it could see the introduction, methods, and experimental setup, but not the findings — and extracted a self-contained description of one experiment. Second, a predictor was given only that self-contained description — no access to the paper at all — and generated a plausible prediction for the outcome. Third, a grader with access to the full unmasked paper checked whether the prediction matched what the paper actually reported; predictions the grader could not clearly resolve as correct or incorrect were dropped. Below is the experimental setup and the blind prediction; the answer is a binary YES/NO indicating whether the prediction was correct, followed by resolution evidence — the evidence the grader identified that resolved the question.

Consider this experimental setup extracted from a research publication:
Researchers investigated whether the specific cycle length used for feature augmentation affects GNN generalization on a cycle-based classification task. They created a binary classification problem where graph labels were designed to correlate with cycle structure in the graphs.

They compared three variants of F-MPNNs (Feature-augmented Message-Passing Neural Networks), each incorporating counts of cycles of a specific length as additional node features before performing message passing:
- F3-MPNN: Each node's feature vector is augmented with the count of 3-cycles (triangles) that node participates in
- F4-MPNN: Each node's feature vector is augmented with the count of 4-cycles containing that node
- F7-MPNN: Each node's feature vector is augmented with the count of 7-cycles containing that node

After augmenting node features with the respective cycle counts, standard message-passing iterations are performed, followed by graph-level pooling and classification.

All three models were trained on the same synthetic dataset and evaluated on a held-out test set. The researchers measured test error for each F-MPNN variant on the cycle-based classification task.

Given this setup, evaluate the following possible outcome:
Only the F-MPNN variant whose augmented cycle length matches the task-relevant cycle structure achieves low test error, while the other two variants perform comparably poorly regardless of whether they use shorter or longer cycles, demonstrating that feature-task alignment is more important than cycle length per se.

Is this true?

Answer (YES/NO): NO